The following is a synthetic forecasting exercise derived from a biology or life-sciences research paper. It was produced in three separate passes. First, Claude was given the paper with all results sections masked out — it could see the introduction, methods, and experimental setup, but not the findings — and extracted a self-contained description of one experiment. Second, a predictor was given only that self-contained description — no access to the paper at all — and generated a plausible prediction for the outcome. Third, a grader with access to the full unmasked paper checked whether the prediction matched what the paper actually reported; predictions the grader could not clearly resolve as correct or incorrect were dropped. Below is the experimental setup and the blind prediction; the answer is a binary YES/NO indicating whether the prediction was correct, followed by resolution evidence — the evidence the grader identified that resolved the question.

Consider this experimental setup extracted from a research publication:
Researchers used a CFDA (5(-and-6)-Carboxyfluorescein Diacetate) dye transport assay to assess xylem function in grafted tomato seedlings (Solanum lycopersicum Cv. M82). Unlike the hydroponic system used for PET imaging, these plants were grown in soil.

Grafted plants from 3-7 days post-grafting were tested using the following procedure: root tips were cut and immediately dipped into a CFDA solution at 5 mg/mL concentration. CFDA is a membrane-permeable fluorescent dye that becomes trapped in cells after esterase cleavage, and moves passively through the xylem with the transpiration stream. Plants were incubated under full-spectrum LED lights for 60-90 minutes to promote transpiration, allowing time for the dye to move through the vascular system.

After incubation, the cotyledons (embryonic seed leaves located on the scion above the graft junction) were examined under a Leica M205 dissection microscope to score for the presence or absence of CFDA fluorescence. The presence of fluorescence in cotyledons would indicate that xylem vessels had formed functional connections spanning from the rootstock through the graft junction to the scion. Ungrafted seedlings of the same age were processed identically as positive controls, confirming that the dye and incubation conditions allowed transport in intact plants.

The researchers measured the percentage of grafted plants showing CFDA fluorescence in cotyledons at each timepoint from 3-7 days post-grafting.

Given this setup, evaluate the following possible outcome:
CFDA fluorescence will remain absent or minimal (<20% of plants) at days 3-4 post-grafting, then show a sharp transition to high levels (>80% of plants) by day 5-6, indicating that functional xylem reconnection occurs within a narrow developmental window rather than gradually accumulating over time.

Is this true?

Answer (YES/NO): NO